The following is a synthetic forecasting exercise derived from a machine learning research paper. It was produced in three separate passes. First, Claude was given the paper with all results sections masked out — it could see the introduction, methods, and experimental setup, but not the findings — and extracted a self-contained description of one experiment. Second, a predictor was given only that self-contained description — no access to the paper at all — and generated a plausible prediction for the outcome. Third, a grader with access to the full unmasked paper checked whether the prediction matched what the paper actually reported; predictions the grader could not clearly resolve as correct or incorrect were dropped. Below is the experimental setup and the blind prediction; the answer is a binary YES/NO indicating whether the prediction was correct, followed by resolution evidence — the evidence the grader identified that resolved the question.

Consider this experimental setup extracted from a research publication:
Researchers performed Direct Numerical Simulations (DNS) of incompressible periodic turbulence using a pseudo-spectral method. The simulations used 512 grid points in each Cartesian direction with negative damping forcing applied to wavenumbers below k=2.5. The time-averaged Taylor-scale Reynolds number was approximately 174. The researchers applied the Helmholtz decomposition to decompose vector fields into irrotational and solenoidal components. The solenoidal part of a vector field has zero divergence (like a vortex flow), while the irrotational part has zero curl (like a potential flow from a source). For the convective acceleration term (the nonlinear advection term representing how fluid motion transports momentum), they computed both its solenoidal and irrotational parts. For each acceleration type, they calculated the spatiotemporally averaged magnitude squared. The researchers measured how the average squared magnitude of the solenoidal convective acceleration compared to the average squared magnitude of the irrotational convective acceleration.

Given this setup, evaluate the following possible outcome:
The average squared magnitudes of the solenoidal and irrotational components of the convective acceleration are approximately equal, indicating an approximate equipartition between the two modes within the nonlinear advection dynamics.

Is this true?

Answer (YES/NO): NO